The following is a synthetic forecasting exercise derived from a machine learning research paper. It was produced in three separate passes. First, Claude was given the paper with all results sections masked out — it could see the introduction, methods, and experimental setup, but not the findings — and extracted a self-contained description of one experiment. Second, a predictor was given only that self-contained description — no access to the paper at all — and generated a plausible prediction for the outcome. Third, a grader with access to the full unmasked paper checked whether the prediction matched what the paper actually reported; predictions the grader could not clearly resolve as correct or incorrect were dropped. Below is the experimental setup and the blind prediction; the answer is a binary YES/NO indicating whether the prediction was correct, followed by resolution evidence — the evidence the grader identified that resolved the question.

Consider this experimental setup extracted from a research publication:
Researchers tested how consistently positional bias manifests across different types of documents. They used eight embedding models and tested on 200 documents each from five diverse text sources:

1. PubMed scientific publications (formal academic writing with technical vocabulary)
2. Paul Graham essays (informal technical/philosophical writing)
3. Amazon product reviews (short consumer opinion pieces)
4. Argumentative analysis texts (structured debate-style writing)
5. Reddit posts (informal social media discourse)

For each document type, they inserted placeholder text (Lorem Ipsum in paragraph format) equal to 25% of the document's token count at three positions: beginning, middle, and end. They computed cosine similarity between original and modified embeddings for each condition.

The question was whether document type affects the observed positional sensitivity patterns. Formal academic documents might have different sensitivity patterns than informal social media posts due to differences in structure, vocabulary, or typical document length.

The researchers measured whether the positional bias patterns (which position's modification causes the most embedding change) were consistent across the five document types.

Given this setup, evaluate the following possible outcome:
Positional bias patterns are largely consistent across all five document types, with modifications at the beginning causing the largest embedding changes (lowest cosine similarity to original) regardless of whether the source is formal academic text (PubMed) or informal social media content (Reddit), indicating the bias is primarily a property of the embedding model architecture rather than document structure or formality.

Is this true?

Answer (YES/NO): YES